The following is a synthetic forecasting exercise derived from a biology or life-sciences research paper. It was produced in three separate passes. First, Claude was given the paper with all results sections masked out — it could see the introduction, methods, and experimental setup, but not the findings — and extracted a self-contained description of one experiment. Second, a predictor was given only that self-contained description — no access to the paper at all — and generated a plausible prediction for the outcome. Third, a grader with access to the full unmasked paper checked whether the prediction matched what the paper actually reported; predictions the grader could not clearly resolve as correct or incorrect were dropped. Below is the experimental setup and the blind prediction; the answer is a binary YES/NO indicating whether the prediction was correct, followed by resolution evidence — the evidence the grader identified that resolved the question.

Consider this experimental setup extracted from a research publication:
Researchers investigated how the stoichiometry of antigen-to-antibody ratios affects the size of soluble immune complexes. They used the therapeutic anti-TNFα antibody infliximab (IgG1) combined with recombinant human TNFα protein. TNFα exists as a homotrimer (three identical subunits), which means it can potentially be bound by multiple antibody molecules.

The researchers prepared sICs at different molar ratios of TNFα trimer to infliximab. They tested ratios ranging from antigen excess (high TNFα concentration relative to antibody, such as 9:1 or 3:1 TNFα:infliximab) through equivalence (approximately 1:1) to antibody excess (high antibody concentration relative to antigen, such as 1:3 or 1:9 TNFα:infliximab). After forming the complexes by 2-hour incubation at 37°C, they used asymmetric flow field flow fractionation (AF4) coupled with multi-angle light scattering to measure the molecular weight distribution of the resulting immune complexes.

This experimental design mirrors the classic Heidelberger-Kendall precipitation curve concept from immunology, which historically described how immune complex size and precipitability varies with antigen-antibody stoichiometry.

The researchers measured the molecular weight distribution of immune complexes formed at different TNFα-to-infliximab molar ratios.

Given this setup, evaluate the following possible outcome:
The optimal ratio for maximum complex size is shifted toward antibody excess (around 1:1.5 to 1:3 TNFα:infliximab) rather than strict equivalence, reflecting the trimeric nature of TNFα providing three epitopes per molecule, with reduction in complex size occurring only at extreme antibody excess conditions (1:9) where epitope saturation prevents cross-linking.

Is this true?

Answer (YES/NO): NO